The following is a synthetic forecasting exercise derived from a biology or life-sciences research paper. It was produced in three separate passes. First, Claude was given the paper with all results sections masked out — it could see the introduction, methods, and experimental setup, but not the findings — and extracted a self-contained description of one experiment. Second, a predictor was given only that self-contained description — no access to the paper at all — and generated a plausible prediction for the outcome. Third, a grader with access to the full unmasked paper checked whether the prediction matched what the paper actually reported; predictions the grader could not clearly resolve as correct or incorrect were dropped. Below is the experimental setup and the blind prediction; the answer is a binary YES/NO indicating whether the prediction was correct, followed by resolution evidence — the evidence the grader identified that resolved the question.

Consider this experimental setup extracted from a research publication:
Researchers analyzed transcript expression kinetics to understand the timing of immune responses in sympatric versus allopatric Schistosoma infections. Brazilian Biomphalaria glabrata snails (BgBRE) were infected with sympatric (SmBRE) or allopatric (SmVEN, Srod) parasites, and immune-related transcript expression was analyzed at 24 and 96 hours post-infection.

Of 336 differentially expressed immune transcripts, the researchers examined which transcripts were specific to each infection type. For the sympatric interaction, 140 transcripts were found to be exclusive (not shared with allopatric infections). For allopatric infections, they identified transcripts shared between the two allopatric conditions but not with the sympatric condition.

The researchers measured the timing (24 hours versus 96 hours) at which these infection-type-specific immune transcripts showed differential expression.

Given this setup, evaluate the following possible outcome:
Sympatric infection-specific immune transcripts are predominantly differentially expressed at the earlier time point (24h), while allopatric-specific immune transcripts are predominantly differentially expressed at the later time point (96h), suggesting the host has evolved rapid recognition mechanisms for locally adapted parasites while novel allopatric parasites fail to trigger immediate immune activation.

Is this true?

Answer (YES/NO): NO